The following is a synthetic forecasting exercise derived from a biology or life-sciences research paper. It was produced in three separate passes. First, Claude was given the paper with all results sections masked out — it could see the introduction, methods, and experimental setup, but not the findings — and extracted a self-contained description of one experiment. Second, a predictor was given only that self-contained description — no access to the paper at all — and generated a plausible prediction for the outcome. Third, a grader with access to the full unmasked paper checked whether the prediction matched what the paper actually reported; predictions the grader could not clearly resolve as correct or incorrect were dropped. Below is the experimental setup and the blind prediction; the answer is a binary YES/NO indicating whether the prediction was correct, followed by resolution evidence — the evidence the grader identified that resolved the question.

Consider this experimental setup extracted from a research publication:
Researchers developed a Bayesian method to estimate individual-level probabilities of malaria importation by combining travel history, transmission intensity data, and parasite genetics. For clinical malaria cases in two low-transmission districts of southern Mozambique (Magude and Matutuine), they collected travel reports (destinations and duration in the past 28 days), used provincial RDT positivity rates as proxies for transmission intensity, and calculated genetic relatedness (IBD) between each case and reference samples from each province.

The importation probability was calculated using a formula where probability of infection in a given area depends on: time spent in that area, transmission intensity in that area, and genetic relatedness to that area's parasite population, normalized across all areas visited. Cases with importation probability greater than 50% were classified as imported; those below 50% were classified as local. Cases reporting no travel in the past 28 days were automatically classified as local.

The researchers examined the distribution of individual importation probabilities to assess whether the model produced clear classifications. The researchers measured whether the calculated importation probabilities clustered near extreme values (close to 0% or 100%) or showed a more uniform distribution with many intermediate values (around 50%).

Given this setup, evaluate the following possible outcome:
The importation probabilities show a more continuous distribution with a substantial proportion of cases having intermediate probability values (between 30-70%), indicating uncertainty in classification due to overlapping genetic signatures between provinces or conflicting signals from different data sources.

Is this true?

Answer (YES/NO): NO